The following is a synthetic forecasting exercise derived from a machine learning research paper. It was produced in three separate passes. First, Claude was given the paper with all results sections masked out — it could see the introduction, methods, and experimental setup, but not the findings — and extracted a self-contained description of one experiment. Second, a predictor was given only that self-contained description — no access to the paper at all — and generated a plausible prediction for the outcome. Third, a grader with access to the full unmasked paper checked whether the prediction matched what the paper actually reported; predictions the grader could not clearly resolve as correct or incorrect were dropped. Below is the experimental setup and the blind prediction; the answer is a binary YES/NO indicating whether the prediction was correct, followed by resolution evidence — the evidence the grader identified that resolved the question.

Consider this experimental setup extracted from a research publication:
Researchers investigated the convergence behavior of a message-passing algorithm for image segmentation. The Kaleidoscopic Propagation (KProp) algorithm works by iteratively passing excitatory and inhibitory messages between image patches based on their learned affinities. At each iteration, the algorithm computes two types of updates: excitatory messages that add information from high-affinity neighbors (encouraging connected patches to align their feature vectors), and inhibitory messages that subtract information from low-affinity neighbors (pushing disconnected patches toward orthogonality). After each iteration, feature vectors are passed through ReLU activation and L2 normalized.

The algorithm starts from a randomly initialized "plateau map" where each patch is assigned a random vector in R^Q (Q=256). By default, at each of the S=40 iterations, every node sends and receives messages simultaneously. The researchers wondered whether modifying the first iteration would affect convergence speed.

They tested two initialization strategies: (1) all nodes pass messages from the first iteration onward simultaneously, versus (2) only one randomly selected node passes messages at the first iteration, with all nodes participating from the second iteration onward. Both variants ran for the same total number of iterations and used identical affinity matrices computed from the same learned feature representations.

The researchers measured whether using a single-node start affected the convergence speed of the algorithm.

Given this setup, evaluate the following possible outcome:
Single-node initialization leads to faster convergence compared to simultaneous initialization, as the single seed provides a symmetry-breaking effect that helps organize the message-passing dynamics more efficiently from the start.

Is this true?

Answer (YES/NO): YES